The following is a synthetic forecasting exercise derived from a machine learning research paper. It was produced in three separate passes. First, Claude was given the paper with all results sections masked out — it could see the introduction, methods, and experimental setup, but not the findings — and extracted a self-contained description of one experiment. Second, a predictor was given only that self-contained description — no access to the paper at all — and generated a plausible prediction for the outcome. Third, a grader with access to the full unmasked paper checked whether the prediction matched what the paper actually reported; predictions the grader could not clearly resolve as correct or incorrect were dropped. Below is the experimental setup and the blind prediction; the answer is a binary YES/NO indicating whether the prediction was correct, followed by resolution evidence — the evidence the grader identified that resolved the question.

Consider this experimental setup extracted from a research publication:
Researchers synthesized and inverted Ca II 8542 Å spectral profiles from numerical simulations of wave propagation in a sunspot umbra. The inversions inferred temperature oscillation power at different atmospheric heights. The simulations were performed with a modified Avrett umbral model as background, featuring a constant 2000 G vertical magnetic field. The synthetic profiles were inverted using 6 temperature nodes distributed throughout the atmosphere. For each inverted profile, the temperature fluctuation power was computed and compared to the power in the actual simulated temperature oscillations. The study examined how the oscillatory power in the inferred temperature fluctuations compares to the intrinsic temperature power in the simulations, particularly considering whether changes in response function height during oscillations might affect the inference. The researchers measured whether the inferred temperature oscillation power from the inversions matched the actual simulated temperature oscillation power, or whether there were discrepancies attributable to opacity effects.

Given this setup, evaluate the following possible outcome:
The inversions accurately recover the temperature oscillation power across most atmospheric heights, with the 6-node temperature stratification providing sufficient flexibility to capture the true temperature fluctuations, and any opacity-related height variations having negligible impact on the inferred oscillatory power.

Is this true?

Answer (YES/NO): NO